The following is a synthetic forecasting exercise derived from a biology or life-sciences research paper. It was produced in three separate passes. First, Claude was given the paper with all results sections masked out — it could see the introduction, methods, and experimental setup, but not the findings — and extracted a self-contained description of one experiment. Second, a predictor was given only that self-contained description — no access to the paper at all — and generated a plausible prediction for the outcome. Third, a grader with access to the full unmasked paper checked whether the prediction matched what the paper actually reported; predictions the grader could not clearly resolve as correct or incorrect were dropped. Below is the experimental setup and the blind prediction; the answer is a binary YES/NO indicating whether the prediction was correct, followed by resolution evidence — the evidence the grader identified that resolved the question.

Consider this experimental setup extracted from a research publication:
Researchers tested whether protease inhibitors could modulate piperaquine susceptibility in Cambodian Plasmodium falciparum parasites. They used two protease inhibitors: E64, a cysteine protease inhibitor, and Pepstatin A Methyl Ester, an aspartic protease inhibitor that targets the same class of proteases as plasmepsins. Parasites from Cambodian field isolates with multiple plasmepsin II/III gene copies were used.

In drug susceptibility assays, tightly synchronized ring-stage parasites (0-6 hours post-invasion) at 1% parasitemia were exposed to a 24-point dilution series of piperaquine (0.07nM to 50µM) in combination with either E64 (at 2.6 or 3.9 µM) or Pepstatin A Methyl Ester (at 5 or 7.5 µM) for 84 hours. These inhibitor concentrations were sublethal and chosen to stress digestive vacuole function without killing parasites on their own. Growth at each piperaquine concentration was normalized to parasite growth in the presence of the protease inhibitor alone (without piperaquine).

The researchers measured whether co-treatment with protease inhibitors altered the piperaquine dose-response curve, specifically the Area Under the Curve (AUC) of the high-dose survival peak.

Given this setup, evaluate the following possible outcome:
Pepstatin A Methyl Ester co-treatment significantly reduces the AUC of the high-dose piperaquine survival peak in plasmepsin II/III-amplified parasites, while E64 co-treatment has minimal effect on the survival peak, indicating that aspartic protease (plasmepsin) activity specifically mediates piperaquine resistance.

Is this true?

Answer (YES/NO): NO